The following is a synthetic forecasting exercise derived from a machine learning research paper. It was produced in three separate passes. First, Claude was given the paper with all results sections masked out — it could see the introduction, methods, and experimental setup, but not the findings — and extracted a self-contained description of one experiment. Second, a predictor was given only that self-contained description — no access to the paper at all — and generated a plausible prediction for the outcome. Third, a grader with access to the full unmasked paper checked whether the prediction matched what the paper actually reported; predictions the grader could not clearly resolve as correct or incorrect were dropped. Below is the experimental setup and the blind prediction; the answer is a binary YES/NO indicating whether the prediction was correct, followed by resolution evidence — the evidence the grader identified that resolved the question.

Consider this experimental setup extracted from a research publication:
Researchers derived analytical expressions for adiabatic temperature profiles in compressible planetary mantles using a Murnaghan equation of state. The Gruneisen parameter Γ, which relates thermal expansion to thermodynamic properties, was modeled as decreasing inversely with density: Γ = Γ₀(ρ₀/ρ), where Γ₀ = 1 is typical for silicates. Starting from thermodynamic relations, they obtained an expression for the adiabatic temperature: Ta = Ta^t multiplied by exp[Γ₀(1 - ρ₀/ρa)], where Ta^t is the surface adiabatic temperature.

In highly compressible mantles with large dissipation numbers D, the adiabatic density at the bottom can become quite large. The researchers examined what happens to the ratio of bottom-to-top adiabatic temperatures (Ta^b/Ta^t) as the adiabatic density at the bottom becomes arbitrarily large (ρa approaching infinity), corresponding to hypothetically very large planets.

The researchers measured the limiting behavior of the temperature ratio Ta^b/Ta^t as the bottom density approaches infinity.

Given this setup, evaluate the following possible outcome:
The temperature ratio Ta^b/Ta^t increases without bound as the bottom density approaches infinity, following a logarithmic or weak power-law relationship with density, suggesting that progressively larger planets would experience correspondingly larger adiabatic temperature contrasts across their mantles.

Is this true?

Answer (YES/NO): NO